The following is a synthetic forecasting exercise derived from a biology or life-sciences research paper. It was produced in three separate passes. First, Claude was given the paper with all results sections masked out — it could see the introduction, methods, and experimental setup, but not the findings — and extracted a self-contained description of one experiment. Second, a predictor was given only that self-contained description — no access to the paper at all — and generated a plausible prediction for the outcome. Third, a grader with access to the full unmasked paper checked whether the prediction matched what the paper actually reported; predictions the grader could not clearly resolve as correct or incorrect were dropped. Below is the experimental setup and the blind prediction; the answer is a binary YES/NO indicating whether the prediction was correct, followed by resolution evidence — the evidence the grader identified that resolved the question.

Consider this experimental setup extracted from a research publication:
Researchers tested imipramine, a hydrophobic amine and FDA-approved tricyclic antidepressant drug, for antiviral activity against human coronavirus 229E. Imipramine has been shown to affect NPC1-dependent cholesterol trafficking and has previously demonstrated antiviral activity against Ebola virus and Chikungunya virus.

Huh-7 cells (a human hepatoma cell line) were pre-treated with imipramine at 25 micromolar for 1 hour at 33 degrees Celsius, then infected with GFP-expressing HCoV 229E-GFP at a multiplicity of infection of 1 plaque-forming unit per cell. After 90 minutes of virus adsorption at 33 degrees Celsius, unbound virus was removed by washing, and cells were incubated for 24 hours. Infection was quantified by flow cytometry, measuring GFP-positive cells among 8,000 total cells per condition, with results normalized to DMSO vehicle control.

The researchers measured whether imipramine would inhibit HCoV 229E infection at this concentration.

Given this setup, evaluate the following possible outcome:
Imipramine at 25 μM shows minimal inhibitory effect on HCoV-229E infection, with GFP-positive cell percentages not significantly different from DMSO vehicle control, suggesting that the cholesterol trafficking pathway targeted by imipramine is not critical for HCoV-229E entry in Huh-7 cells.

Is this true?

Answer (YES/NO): NO